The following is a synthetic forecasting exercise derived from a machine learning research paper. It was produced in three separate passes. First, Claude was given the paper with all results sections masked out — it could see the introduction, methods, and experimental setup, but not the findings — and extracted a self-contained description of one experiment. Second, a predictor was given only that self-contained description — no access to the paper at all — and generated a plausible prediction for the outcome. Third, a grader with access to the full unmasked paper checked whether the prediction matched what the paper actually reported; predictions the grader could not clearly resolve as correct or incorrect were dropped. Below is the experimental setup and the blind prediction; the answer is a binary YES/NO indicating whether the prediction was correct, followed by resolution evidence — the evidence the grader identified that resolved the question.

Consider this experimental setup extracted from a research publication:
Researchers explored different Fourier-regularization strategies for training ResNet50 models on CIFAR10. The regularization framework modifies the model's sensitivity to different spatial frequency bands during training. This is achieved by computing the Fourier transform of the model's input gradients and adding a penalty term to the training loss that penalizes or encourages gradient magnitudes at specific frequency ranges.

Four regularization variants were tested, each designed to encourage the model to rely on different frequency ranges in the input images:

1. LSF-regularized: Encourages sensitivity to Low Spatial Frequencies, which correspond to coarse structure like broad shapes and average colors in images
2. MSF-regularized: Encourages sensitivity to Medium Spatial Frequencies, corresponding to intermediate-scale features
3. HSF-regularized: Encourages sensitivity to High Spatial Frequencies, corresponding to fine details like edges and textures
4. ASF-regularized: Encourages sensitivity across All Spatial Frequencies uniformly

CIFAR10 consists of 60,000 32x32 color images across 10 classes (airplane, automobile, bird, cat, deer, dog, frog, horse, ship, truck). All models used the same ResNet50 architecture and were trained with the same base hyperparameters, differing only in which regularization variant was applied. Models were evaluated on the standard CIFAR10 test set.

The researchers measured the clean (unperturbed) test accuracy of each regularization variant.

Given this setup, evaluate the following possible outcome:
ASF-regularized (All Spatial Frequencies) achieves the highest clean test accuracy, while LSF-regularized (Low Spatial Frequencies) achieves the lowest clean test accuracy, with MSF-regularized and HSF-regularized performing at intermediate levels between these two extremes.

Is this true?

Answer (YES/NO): NO